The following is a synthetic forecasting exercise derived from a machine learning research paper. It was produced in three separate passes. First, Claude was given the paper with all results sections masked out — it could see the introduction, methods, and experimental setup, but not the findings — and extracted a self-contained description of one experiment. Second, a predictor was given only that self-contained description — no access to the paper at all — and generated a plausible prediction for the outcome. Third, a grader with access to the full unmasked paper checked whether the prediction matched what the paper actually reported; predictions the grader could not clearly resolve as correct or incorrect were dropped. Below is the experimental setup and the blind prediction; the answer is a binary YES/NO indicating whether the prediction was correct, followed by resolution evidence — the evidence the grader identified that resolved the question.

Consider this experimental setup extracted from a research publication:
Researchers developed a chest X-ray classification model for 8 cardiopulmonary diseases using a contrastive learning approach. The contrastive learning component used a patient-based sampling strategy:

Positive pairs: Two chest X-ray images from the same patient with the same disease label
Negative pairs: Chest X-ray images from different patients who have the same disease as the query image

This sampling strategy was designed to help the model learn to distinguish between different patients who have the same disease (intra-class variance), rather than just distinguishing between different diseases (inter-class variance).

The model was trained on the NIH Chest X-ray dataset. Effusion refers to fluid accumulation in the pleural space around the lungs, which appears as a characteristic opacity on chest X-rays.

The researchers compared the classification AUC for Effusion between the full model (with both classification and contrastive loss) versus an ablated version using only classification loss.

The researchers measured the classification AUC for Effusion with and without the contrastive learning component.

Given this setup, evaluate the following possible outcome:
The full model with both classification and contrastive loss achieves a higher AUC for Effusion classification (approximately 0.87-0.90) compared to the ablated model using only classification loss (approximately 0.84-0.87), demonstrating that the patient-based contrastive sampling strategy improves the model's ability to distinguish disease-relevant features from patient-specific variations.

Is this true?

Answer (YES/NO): NO